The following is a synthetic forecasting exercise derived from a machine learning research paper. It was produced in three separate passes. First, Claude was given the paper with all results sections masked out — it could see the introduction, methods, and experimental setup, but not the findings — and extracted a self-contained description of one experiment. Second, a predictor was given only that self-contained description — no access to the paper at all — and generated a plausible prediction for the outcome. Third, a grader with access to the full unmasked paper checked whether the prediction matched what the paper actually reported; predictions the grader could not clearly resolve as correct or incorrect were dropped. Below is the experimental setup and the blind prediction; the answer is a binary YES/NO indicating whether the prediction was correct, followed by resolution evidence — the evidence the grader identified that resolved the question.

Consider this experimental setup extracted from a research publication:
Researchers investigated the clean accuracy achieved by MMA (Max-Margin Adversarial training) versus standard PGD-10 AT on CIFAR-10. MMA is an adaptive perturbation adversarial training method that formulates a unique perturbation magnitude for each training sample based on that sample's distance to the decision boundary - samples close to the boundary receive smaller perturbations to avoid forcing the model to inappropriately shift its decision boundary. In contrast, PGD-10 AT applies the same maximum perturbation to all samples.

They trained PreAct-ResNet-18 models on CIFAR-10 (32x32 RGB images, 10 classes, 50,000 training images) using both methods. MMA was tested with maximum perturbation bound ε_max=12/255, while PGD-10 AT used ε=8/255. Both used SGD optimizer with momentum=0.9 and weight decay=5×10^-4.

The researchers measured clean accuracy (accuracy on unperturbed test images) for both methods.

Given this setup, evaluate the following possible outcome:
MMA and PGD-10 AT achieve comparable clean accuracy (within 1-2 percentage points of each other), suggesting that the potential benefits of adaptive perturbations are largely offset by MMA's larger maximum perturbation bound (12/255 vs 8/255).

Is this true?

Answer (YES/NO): NO